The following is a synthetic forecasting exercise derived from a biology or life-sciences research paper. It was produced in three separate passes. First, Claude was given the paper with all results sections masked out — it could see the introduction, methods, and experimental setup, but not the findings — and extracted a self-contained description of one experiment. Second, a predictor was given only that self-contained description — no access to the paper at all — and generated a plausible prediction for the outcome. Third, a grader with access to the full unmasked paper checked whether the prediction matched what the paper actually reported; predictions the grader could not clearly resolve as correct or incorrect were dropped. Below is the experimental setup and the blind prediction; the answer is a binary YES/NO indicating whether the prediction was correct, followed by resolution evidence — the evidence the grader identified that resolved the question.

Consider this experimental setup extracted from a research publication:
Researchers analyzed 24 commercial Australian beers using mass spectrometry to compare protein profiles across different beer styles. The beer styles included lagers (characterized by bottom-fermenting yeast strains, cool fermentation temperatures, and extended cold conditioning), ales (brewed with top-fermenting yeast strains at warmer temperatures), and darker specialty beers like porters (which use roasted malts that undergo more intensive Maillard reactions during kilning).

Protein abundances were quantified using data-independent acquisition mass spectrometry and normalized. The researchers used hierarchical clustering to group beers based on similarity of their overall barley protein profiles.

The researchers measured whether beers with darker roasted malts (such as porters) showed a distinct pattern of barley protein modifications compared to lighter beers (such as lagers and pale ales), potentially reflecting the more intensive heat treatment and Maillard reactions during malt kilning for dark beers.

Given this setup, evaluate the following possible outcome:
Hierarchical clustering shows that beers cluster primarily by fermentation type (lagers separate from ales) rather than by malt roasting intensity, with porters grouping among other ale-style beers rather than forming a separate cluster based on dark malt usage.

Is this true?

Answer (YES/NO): NO